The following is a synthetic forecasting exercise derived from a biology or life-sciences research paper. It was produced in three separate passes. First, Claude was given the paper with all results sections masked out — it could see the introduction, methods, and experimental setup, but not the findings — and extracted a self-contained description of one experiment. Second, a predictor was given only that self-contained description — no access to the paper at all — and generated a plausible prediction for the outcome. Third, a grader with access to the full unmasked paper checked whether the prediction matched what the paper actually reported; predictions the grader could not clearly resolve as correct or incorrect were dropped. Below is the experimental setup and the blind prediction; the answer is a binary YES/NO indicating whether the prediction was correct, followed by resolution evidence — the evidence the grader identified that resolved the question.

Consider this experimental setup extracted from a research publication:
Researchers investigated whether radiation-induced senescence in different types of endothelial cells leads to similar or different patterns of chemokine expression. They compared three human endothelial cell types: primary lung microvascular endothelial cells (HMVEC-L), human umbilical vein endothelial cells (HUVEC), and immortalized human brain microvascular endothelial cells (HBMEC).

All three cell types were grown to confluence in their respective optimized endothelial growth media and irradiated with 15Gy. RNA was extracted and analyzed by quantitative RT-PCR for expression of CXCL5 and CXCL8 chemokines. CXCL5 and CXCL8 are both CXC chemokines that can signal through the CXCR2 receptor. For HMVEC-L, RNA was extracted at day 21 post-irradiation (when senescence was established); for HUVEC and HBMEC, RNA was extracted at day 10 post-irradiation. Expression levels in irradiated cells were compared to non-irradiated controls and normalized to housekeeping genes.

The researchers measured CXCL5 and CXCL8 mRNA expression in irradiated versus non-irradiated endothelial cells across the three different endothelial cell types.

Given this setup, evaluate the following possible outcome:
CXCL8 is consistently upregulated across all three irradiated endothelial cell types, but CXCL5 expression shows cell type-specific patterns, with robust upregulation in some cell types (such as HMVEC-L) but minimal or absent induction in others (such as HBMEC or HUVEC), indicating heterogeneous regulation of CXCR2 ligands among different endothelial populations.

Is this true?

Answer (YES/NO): NO